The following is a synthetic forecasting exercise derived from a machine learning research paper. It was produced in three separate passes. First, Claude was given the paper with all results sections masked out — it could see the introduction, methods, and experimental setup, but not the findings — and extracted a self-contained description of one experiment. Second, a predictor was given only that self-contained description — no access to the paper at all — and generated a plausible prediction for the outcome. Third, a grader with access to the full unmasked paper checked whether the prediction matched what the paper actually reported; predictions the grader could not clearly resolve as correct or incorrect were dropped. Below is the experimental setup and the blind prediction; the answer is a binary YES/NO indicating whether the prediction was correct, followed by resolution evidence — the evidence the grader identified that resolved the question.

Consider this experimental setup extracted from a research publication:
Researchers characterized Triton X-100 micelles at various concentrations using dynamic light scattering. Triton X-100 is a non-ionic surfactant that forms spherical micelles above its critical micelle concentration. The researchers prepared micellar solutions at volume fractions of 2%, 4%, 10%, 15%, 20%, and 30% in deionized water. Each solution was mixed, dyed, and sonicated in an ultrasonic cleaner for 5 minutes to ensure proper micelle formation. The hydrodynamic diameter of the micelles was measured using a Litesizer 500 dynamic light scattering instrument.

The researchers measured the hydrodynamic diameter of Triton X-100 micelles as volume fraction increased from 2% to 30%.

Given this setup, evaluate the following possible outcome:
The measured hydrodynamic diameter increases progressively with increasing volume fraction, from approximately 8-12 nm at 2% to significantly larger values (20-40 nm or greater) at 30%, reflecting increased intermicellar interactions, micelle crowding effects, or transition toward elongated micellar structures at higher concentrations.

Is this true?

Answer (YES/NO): NO